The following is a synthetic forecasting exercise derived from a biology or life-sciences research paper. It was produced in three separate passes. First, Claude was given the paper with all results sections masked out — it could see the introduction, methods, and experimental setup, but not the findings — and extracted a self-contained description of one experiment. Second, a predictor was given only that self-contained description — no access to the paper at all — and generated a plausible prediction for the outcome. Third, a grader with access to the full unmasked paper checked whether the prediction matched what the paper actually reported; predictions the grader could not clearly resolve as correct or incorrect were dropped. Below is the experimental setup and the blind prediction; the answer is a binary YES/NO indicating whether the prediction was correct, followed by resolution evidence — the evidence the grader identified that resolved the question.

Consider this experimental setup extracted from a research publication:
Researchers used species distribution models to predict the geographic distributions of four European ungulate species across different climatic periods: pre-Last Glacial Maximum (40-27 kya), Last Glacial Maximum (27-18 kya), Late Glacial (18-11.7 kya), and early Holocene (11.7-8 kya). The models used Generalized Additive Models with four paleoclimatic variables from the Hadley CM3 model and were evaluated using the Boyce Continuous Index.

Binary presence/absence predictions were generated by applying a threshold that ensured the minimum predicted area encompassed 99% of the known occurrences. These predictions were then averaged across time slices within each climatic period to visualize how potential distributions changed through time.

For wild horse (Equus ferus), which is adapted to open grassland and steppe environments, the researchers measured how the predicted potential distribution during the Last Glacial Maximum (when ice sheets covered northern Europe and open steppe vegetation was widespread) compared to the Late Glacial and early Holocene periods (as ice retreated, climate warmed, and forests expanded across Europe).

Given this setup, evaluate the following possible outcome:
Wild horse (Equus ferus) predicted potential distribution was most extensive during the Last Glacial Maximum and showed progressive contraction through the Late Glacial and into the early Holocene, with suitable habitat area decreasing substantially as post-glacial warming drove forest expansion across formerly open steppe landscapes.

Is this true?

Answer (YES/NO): NO